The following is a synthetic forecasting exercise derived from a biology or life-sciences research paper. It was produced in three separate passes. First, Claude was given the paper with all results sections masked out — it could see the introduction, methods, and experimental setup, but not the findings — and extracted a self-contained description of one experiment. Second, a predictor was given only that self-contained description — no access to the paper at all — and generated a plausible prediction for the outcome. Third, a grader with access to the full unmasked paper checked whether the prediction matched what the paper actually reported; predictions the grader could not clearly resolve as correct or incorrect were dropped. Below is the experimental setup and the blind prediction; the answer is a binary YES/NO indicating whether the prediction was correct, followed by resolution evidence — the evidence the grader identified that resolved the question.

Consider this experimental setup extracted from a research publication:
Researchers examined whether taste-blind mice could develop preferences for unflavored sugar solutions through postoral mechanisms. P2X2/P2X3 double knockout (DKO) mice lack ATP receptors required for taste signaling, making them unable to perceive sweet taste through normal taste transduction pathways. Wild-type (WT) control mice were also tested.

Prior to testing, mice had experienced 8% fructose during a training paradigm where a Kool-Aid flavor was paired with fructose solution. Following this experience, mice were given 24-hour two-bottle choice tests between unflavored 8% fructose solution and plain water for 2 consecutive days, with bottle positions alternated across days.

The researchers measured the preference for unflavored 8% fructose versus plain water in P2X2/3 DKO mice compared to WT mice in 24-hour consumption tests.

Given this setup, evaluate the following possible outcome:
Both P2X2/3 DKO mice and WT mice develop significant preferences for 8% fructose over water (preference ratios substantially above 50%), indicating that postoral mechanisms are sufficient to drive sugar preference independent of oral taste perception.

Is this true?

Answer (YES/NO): YES